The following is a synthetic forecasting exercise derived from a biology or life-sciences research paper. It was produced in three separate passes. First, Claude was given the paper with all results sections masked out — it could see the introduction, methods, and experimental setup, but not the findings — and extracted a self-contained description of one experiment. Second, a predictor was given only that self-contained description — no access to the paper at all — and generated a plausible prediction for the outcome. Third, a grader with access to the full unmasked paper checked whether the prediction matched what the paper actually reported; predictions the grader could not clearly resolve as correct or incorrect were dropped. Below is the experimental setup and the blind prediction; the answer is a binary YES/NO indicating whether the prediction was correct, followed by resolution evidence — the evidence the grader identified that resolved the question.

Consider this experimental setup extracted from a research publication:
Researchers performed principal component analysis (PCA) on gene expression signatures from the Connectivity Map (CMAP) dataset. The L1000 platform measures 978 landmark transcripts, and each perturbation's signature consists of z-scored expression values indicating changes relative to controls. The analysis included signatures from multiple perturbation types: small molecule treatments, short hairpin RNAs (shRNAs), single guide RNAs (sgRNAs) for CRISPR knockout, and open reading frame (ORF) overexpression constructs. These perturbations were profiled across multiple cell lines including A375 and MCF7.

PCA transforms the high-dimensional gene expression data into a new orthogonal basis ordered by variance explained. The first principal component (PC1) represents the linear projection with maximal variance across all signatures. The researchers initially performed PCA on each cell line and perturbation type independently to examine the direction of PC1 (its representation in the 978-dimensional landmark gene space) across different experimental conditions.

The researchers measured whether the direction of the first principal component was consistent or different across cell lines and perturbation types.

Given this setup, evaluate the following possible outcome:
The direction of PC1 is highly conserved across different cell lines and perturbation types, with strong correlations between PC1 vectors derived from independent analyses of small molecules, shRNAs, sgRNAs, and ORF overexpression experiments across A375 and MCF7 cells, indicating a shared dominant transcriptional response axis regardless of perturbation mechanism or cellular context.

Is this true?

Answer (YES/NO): YES